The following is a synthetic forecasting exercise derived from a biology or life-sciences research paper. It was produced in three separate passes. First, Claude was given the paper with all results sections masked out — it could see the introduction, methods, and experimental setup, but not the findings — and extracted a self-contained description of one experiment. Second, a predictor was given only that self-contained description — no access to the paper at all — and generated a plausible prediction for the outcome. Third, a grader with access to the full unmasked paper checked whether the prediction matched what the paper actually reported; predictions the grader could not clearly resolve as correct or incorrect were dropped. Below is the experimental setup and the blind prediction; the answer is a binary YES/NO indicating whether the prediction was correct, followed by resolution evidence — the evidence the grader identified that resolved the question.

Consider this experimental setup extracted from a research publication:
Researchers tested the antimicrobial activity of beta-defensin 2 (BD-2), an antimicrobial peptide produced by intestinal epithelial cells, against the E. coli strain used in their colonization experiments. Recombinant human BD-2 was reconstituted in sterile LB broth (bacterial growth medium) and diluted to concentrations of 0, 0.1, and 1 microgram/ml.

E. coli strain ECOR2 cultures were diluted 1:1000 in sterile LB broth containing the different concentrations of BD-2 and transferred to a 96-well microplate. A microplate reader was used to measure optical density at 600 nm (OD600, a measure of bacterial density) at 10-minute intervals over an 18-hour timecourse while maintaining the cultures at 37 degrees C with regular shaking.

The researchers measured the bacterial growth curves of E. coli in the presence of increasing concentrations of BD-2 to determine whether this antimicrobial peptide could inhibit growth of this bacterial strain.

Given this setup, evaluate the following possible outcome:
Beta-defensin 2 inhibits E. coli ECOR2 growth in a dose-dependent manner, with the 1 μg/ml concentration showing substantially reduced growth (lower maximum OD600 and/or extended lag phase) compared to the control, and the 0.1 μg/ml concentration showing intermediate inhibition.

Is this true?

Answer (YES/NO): YES